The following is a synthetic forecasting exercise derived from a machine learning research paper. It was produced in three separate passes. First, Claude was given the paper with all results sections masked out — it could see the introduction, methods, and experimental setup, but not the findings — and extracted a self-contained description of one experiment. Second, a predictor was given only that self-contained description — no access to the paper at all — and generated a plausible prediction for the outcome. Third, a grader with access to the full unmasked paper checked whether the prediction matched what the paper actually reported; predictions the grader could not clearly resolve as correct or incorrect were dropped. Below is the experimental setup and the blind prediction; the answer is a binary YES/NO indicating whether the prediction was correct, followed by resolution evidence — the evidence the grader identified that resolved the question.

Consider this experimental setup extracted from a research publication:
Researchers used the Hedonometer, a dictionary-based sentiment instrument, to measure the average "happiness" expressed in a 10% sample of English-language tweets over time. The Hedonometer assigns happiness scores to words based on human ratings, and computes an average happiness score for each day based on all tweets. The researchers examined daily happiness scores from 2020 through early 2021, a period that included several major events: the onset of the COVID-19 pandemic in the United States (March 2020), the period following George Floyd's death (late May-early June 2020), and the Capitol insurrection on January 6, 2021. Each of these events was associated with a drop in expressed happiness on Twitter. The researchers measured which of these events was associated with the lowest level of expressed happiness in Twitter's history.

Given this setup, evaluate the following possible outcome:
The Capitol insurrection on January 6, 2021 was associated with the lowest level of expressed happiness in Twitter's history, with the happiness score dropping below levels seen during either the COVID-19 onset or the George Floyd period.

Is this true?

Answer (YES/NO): NO